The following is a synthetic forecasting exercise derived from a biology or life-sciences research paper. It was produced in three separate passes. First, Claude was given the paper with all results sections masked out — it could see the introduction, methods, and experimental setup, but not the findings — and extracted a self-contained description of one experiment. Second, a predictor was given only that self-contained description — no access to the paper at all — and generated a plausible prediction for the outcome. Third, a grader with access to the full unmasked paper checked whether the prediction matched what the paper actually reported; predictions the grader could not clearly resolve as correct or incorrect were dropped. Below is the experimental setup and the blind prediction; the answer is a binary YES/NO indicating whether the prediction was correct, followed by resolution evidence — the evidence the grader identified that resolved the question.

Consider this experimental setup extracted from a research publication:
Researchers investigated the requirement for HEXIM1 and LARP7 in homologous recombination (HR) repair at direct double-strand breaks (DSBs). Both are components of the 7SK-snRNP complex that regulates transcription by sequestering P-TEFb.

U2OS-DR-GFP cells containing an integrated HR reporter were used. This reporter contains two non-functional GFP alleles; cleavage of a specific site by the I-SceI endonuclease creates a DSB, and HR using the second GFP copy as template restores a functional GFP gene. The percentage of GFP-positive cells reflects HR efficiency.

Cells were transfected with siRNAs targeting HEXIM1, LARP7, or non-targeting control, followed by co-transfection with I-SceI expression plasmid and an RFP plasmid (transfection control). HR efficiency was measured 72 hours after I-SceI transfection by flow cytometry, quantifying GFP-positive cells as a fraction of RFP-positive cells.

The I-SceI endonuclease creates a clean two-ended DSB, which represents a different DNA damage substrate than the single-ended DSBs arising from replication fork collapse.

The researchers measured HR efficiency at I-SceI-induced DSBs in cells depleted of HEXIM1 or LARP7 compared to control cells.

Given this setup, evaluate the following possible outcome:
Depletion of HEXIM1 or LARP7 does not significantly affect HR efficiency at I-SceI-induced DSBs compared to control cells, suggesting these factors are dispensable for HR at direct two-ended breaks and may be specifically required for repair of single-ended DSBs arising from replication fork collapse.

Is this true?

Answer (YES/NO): NO